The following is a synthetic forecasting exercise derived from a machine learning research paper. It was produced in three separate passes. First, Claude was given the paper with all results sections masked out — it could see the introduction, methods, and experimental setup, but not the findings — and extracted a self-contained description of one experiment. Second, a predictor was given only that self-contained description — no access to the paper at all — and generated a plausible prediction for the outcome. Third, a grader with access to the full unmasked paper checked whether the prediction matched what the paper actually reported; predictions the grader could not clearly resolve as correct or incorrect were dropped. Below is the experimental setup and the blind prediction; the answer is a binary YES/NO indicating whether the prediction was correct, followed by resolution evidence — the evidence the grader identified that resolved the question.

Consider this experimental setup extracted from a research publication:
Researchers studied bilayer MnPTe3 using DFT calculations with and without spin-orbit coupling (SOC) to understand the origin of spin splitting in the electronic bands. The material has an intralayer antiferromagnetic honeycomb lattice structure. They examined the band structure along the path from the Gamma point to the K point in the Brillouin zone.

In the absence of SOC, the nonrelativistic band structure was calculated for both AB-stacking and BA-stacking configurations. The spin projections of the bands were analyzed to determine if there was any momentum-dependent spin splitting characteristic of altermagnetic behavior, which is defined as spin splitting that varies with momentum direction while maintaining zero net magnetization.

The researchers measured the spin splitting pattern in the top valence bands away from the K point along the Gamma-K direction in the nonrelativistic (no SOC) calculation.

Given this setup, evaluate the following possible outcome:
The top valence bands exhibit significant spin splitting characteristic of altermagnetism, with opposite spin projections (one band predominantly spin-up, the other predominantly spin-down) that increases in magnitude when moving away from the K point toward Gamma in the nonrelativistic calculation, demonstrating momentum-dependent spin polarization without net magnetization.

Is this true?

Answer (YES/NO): YES